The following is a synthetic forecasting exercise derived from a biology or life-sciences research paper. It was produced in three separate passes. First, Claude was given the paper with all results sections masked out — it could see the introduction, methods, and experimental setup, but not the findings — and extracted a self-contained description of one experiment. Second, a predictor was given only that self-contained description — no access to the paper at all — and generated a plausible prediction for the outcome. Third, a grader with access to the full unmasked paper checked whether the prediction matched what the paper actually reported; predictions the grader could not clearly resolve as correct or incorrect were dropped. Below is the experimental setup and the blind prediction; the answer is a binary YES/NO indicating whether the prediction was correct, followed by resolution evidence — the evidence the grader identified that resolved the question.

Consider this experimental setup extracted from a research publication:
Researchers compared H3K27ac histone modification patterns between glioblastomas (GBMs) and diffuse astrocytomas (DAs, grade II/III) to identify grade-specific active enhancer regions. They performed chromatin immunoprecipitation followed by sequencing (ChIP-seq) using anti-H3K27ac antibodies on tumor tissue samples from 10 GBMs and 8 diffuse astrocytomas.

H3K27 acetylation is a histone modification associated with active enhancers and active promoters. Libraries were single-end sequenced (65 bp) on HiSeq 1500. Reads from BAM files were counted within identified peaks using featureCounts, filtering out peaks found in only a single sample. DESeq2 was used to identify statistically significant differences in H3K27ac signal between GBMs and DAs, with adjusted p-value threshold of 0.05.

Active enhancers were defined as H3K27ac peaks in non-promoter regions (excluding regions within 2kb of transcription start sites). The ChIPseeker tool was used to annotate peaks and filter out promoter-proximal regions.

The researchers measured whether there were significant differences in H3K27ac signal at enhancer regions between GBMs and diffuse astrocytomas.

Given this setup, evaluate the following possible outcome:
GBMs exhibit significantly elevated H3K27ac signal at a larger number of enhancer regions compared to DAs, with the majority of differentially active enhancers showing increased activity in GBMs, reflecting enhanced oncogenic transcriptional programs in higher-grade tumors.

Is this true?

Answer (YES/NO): NO